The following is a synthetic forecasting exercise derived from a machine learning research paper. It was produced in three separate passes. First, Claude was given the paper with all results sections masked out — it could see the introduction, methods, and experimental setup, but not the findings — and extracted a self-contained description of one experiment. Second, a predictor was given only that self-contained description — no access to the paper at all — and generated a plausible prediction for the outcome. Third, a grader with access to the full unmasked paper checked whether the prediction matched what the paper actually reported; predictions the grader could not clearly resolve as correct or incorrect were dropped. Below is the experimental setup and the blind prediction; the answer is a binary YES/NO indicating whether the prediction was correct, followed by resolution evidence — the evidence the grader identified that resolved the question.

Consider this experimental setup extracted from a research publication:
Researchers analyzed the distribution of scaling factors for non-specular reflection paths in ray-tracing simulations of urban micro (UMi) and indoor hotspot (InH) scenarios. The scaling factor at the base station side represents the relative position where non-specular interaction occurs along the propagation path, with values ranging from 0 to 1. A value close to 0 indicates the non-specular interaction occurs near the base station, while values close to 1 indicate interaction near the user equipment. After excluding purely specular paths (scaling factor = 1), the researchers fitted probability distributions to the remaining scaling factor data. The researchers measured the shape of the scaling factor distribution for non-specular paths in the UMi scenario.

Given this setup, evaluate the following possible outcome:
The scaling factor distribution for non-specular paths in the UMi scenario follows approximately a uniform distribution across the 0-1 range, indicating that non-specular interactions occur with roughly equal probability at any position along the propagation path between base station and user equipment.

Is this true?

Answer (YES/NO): NO